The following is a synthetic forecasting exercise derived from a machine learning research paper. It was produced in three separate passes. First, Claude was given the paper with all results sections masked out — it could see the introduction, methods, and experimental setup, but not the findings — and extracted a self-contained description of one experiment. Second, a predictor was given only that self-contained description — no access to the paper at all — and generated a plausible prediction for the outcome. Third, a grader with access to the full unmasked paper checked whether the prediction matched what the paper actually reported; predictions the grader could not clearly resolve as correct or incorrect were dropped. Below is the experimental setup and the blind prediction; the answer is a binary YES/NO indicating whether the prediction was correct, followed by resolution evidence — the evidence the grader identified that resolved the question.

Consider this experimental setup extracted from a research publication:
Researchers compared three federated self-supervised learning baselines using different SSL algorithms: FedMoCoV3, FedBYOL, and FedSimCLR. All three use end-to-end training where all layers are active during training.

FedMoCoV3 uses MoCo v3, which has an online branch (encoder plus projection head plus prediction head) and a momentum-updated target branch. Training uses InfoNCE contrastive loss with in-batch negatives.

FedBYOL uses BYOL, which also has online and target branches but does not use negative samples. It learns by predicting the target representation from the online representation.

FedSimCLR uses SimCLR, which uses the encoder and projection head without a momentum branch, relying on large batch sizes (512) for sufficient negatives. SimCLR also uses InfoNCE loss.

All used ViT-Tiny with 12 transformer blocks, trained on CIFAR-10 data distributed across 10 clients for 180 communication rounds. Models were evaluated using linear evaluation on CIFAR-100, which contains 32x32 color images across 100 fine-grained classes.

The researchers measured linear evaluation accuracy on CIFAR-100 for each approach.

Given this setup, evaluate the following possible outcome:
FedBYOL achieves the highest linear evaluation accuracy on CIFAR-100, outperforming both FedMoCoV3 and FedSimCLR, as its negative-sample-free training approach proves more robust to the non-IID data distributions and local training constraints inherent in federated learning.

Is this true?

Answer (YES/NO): NO